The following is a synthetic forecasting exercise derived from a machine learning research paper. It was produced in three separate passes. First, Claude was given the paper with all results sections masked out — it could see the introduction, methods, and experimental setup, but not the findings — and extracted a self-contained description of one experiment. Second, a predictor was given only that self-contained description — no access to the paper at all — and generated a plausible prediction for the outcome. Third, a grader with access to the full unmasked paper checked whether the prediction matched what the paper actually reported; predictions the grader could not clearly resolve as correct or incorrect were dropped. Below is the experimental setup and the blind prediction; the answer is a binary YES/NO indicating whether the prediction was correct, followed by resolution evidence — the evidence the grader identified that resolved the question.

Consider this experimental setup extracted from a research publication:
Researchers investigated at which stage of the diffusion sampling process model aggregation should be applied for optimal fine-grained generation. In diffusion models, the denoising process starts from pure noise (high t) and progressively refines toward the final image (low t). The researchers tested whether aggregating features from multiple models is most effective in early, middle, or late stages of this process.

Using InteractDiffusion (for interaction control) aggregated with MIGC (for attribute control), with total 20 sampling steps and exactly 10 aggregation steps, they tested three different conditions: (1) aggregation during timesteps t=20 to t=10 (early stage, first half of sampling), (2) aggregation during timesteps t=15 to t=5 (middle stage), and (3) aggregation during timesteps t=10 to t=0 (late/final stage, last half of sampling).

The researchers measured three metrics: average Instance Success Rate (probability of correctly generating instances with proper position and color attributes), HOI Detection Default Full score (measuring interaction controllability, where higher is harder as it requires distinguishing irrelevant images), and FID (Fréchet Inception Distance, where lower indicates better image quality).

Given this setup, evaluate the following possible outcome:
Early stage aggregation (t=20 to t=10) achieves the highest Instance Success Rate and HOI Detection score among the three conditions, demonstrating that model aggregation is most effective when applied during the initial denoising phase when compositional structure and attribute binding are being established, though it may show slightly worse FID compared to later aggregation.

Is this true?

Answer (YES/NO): NO